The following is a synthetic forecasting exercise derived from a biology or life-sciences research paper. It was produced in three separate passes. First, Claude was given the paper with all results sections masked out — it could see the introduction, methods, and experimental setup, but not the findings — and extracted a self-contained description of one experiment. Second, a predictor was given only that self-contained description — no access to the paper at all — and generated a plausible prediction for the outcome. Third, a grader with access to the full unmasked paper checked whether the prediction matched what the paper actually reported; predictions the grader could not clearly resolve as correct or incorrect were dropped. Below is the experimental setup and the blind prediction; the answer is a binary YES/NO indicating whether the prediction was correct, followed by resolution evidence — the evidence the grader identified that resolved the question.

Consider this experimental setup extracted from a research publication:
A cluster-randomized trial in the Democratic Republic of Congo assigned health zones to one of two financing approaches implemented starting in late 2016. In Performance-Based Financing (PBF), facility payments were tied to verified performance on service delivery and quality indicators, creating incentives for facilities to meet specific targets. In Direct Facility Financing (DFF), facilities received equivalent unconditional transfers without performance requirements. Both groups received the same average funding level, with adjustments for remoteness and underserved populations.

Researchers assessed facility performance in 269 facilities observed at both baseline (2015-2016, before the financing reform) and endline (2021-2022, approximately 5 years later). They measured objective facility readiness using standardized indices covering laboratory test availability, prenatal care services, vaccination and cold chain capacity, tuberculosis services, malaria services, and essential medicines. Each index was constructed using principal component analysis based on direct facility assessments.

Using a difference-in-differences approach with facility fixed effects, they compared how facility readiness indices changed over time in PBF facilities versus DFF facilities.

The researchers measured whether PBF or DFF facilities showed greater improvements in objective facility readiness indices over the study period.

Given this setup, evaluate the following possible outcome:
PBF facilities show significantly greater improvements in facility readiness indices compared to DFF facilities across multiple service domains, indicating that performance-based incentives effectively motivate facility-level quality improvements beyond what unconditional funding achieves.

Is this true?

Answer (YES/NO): YES